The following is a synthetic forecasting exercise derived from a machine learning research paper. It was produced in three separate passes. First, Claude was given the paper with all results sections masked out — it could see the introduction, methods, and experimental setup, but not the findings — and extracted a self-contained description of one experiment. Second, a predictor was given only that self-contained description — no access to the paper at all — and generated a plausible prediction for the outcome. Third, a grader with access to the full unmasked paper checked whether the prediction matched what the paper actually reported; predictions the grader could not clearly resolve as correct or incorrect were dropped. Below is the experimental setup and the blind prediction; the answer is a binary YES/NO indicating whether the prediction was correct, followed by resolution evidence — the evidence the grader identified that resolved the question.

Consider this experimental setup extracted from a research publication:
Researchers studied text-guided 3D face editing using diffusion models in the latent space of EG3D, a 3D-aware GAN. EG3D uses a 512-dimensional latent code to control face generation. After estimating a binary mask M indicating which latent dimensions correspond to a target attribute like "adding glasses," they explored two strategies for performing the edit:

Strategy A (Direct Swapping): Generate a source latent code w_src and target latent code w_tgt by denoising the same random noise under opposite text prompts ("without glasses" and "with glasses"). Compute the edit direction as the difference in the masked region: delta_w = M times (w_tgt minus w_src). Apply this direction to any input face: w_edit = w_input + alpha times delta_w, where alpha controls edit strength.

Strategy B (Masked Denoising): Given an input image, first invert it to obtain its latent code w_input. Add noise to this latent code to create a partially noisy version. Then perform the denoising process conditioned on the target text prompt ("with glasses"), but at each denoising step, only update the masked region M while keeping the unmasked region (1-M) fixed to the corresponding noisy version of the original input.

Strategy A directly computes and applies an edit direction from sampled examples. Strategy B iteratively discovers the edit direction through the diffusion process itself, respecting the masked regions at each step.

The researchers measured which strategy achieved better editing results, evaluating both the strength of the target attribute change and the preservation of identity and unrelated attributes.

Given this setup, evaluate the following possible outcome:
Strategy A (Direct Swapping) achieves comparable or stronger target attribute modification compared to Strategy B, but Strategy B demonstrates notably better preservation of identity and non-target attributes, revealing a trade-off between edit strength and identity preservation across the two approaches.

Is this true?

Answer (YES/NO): NO